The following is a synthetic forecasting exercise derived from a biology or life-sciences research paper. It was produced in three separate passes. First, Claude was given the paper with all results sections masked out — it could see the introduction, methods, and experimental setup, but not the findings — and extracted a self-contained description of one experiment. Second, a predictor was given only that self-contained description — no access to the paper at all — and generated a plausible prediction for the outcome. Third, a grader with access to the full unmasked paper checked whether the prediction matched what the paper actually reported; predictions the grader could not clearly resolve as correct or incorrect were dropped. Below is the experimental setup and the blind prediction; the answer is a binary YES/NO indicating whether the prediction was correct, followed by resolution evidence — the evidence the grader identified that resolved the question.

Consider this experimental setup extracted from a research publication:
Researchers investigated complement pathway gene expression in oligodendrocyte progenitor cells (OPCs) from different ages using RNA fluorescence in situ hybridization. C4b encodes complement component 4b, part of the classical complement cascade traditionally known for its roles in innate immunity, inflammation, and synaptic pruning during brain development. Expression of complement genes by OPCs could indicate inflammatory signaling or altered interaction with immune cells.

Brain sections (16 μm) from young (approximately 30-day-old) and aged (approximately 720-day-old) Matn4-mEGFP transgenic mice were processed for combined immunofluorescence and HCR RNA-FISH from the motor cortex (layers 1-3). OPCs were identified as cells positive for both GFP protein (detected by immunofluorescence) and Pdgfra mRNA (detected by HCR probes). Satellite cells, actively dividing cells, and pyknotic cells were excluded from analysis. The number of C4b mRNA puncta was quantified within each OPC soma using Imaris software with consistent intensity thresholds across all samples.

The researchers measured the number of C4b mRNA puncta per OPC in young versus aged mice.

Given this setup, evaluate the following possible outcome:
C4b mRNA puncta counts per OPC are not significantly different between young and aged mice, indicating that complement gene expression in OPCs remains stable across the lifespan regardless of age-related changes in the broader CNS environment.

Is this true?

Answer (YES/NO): NO